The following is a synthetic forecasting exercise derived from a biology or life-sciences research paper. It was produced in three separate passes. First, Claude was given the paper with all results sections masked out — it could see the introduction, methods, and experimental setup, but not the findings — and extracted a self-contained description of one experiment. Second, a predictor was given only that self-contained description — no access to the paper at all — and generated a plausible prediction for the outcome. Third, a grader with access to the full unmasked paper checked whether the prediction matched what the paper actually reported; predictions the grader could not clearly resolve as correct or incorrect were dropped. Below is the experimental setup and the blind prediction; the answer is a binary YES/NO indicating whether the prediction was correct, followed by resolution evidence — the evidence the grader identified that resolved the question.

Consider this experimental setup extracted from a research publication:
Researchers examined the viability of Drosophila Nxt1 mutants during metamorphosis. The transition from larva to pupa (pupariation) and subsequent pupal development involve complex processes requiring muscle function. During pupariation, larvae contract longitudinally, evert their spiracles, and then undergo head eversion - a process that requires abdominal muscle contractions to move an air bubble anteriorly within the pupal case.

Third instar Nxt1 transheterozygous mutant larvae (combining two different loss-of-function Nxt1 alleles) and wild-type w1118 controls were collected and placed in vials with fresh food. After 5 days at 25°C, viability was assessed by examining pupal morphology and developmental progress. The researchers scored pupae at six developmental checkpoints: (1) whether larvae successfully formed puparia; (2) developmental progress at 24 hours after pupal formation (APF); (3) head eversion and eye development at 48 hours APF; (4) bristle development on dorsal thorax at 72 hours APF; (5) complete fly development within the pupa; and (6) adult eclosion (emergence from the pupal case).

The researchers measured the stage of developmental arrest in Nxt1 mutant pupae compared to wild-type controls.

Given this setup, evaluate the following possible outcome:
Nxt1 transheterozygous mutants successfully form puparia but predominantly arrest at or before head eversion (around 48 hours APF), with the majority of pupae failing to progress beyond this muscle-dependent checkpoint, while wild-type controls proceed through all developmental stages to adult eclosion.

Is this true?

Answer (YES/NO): NO